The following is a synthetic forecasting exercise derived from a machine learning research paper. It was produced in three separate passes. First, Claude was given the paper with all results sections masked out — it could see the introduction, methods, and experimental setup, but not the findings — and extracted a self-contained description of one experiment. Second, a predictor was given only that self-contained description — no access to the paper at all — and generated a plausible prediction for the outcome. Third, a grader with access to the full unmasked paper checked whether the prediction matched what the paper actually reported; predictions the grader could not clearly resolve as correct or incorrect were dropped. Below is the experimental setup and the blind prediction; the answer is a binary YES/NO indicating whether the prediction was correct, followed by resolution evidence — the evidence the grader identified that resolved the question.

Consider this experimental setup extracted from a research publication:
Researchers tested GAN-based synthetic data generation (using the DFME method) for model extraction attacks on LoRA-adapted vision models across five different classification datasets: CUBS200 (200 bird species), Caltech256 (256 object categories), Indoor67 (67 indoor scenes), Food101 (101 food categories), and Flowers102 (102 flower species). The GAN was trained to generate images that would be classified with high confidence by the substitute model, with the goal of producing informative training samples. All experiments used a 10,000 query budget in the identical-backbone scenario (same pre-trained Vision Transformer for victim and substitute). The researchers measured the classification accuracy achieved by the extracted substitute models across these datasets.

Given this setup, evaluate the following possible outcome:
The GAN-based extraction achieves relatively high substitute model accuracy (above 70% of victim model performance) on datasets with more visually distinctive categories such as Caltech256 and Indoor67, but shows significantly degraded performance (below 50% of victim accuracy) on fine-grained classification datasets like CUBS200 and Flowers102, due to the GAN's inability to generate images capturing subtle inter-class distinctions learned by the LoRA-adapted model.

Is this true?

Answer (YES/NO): NO